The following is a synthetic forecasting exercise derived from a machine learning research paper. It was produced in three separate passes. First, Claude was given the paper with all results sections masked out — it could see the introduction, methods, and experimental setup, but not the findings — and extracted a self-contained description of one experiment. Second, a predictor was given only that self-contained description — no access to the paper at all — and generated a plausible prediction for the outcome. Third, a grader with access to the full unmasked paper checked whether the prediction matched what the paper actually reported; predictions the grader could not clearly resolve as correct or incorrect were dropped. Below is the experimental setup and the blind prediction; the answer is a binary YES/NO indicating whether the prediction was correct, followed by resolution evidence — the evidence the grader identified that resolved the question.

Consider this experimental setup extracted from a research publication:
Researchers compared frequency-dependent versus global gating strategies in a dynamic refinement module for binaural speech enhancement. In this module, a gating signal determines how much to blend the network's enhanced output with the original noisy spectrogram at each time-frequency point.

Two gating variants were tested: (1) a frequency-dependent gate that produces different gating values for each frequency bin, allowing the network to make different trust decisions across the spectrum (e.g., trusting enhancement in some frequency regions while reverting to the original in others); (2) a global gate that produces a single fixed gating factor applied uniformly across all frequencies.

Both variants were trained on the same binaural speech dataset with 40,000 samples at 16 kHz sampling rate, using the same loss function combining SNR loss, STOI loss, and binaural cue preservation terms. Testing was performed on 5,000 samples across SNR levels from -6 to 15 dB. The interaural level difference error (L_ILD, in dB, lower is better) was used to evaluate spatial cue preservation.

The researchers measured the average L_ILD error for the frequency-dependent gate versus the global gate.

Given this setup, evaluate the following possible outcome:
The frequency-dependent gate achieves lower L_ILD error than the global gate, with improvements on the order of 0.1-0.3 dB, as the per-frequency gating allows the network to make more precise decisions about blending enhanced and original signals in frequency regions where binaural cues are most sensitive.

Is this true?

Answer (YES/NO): NO